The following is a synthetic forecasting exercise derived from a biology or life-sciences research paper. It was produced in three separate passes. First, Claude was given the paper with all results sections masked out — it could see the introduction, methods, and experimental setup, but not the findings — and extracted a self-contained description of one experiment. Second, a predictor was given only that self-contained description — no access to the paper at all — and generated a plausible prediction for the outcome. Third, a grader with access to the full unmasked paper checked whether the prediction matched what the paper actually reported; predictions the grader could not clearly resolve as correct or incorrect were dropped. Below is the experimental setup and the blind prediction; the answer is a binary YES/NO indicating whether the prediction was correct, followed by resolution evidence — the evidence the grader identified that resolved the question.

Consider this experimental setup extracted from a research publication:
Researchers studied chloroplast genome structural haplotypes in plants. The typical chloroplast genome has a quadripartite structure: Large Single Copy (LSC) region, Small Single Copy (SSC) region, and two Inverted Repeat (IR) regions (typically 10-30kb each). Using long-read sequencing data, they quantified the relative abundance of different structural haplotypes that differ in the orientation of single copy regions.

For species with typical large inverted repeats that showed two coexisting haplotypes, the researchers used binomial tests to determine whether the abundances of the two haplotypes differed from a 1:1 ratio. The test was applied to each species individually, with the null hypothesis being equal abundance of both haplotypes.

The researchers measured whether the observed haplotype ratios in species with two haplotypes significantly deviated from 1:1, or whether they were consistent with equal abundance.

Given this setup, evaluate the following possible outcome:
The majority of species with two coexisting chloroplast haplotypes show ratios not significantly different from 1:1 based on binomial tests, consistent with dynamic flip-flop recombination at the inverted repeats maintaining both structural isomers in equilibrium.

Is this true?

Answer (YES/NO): YES